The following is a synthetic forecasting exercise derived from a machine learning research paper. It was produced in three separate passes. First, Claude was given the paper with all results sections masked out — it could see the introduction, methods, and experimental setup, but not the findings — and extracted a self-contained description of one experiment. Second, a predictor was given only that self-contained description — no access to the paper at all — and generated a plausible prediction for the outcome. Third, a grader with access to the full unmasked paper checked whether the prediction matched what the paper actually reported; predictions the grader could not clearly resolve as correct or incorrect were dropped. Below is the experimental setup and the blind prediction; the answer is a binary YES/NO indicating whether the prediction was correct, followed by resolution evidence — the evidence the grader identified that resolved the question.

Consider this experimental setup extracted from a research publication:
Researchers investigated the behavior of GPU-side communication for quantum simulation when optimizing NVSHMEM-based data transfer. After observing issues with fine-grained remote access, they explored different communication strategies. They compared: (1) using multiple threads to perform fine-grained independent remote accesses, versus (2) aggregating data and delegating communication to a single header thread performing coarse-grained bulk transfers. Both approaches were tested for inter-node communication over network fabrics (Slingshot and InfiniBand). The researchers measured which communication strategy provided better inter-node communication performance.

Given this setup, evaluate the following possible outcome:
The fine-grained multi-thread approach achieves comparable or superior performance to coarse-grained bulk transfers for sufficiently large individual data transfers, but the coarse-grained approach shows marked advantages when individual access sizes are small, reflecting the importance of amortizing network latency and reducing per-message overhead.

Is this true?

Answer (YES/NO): NO